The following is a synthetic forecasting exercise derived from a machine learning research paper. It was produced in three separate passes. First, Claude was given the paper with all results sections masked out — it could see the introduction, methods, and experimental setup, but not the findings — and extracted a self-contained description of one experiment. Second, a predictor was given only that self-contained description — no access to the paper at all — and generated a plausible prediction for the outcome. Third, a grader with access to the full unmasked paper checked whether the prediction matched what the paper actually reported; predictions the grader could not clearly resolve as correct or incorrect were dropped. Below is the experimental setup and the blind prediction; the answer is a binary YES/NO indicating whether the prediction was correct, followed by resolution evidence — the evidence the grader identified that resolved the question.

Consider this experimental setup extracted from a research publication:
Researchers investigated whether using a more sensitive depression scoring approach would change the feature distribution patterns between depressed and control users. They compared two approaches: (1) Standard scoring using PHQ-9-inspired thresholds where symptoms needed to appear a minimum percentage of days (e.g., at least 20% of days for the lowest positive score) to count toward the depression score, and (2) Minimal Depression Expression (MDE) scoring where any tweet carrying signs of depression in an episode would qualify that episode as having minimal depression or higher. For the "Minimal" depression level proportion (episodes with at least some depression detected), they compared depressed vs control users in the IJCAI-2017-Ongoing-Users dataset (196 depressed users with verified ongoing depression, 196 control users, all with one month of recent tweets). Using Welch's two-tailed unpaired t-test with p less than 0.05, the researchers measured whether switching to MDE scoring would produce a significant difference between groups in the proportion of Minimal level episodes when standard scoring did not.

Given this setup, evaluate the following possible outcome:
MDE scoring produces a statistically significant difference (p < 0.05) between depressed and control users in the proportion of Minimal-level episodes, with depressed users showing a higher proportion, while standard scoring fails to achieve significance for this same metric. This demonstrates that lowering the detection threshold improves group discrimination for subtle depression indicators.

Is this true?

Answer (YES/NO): YES